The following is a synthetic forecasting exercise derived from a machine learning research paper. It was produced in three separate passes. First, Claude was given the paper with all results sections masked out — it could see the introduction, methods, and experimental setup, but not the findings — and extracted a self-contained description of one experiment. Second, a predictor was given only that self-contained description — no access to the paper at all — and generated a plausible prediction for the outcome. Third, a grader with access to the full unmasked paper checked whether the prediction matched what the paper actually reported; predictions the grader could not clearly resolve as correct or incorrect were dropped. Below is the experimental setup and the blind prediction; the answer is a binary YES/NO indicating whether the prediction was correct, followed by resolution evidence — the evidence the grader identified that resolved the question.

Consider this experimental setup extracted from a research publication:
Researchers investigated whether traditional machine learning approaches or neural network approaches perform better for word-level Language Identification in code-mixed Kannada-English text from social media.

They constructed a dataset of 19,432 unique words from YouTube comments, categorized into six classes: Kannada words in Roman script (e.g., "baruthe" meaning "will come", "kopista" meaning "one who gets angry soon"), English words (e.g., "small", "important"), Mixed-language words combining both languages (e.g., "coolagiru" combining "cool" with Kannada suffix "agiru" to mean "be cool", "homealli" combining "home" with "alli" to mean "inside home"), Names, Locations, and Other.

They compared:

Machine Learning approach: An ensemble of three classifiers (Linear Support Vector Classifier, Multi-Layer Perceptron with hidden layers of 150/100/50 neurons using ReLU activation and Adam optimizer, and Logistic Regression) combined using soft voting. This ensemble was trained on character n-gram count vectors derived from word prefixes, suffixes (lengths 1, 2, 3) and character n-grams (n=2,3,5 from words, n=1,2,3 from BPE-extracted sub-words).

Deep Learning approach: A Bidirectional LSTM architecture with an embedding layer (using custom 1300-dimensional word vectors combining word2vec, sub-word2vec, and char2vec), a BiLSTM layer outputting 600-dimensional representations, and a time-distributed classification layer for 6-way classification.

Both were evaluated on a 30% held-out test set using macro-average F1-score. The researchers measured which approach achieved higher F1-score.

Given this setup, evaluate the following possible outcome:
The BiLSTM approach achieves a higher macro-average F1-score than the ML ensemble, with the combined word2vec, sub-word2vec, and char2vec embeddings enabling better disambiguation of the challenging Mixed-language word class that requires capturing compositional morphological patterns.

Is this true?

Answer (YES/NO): NO